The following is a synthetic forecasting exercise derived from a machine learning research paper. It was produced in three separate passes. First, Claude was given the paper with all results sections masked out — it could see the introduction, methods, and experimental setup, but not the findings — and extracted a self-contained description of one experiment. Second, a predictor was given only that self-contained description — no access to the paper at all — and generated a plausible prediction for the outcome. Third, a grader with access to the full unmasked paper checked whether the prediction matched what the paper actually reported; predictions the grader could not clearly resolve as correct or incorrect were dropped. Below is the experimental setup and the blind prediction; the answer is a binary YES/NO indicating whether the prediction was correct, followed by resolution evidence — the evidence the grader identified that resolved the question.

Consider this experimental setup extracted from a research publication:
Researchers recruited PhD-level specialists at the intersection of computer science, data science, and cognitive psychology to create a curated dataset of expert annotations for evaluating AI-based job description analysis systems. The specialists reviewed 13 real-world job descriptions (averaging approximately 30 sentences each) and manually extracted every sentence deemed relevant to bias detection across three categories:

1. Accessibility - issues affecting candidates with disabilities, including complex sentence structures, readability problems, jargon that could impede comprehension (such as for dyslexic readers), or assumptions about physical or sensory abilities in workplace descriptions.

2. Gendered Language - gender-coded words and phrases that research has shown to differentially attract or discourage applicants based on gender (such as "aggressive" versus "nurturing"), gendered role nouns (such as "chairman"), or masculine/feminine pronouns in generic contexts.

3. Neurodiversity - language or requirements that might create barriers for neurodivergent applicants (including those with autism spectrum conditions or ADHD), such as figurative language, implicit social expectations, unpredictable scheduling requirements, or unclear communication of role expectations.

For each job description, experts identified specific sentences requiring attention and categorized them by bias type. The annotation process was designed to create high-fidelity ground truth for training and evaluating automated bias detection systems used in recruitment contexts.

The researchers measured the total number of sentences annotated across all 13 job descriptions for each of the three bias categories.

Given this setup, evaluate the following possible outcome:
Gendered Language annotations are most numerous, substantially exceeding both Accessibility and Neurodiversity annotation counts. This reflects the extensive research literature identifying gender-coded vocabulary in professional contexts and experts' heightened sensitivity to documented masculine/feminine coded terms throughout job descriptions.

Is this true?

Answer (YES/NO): NO